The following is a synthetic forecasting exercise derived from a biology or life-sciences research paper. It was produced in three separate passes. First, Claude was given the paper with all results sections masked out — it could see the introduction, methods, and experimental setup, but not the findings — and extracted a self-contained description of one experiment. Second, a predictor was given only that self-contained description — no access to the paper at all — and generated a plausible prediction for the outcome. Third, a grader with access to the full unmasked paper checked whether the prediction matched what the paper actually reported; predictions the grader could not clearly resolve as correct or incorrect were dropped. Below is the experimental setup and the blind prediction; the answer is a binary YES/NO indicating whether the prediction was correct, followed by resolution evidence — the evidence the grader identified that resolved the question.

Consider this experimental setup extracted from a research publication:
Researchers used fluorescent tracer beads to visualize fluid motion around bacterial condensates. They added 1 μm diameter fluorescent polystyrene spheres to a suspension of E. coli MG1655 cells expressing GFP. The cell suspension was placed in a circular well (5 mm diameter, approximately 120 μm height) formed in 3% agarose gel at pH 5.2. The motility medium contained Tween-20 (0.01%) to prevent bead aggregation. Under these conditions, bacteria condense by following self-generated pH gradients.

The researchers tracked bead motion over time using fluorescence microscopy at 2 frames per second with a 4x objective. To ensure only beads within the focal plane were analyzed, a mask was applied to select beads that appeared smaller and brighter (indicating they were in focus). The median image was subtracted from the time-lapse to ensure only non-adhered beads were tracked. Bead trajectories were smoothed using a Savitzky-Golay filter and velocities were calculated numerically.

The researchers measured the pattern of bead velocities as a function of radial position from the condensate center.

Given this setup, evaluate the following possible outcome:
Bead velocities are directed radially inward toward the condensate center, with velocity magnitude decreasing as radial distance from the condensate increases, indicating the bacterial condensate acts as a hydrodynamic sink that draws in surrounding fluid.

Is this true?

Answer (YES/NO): NO